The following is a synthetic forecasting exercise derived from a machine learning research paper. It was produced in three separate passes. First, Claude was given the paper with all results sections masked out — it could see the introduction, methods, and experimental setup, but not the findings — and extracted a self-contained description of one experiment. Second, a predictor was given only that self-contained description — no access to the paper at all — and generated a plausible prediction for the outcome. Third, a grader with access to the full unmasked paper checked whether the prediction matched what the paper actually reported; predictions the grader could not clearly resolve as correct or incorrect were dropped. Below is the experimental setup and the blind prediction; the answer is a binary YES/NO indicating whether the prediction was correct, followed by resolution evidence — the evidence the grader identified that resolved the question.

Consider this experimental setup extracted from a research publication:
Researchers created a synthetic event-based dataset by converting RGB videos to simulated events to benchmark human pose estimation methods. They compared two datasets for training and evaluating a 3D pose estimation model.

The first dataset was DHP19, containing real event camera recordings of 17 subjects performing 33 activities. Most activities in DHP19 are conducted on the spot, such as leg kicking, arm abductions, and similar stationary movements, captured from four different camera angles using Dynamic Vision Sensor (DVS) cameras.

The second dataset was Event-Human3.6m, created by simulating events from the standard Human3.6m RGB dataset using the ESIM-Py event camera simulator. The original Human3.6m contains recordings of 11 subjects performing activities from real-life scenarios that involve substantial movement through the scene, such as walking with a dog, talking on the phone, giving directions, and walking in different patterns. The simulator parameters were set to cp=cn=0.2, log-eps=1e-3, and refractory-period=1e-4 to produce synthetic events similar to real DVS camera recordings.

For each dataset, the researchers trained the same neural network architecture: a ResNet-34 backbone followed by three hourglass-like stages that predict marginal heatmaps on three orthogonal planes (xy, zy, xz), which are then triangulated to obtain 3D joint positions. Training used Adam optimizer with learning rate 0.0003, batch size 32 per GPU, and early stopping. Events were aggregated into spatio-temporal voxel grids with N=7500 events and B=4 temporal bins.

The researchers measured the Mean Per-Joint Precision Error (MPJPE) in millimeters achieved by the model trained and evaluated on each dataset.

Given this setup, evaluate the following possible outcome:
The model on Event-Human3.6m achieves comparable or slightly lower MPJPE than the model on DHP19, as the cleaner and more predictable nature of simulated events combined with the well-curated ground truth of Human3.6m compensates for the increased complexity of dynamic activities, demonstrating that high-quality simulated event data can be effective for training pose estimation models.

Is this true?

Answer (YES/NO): NO